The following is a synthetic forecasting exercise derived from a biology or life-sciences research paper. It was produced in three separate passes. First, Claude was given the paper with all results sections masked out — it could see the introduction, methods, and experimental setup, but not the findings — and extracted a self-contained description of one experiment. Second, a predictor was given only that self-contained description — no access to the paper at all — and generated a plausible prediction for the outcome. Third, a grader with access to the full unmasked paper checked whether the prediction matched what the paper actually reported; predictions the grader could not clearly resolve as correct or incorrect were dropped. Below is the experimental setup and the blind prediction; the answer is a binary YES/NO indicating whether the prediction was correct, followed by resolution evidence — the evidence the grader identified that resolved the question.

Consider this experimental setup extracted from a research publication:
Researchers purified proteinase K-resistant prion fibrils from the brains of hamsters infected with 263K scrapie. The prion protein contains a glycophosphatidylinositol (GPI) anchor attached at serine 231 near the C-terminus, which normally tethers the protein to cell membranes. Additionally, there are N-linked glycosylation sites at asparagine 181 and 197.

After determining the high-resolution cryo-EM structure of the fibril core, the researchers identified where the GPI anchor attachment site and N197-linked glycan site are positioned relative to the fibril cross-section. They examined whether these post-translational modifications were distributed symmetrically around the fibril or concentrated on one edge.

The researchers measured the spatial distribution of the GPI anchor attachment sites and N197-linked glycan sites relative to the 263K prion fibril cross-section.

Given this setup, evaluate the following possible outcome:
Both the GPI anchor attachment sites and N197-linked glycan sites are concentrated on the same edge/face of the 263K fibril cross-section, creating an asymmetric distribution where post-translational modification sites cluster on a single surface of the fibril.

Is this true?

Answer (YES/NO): YES